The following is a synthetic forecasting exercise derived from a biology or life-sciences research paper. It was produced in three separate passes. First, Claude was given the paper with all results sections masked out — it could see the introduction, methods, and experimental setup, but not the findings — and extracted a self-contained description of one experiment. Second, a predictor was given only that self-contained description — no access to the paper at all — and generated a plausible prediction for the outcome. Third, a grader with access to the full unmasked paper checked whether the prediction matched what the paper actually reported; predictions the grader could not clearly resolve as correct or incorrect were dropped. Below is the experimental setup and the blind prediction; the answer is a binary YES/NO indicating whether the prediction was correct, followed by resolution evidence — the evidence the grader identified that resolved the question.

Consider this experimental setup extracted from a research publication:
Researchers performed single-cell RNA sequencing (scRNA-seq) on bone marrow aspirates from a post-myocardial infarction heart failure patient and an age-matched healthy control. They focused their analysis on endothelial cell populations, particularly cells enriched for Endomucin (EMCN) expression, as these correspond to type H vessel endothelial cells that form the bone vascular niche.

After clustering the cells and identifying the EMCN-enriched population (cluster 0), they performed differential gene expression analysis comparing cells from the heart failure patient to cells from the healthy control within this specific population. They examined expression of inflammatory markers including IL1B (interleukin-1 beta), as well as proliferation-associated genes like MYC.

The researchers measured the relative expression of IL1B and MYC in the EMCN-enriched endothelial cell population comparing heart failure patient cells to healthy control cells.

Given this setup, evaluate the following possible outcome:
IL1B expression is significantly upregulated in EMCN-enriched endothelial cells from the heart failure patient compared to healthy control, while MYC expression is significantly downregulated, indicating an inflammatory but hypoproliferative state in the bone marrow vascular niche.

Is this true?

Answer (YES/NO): NO